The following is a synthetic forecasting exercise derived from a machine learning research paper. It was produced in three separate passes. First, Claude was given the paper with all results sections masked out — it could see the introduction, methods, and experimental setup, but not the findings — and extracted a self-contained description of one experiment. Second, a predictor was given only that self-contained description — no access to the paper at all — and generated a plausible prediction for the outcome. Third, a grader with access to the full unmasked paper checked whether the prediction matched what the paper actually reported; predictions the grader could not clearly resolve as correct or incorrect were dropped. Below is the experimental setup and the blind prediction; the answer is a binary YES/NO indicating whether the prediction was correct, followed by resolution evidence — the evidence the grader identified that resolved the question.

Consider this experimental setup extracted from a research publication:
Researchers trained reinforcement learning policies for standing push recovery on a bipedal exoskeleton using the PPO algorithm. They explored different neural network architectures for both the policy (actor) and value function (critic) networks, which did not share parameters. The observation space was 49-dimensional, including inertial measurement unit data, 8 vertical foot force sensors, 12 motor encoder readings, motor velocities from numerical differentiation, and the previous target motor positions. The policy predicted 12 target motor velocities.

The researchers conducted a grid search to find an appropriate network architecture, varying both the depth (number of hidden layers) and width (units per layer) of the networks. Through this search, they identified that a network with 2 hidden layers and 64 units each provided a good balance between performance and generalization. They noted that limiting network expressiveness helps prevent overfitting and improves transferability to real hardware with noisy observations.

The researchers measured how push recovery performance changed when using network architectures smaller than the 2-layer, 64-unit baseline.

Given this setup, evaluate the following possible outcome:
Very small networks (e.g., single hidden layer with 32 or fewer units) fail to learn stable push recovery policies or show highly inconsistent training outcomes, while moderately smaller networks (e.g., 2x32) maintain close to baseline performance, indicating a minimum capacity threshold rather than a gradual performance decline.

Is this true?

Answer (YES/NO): NO